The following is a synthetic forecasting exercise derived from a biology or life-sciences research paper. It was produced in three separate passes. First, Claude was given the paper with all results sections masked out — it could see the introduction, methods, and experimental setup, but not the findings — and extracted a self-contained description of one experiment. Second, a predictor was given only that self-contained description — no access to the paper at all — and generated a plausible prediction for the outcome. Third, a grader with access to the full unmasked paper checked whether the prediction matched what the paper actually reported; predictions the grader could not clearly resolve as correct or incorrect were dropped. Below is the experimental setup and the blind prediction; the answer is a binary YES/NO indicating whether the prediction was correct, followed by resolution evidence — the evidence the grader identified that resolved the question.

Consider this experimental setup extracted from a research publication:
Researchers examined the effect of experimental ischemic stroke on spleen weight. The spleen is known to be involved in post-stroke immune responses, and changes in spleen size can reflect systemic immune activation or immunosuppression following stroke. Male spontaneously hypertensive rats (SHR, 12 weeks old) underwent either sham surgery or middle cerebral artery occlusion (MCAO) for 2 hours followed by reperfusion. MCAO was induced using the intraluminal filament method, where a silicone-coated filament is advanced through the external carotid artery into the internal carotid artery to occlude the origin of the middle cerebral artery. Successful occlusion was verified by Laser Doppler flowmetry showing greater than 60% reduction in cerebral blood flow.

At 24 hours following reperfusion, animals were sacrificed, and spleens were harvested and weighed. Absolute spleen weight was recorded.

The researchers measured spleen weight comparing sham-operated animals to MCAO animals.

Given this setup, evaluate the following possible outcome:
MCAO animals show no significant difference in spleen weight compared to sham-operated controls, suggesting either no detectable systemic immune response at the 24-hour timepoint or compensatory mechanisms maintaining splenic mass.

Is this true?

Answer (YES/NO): NO